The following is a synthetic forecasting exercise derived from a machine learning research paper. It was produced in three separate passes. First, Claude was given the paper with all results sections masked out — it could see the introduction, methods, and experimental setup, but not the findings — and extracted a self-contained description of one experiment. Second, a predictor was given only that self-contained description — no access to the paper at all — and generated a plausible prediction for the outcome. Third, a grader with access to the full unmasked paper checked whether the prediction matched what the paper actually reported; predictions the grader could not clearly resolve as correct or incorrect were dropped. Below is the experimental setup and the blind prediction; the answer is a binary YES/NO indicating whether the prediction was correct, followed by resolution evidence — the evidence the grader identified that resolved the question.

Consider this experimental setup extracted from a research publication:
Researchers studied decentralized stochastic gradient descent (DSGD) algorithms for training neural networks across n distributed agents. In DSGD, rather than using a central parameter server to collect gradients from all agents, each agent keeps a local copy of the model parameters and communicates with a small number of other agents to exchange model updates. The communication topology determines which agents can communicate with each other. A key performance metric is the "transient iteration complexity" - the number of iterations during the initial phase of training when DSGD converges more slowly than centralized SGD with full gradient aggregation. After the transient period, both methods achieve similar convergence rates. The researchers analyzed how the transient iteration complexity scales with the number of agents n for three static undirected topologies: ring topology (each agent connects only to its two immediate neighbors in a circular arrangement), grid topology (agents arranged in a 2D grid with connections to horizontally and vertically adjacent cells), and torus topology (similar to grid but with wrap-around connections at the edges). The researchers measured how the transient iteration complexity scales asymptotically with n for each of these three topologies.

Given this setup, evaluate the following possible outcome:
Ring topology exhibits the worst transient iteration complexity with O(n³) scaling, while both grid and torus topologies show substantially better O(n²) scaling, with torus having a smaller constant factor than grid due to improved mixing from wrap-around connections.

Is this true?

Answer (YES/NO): NO